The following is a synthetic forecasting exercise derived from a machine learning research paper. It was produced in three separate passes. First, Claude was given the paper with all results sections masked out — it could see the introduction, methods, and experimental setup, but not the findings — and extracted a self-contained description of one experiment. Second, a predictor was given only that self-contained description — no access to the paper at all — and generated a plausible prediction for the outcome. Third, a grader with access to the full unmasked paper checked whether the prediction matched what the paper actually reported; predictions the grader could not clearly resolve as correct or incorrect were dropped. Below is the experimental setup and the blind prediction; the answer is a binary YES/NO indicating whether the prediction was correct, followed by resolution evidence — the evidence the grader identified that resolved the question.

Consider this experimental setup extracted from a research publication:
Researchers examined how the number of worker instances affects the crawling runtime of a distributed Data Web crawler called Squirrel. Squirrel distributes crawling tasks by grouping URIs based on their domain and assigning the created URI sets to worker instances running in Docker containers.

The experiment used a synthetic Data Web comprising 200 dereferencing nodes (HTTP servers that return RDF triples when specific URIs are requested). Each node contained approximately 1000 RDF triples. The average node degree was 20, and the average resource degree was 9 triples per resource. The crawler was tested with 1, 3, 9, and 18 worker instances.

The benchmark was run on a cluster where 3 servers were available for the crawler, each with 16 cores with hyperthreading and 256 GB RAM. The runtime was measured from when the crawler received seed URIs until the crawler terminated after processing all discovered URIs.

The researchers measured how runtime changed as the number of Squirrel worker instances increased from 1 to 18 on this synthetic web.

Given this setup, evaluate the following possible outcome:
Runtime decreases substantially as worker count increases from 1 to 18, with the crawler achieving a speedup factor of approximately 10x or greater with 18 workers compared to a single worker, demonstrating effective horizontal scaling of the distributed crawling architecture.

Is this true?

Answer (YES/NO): YES